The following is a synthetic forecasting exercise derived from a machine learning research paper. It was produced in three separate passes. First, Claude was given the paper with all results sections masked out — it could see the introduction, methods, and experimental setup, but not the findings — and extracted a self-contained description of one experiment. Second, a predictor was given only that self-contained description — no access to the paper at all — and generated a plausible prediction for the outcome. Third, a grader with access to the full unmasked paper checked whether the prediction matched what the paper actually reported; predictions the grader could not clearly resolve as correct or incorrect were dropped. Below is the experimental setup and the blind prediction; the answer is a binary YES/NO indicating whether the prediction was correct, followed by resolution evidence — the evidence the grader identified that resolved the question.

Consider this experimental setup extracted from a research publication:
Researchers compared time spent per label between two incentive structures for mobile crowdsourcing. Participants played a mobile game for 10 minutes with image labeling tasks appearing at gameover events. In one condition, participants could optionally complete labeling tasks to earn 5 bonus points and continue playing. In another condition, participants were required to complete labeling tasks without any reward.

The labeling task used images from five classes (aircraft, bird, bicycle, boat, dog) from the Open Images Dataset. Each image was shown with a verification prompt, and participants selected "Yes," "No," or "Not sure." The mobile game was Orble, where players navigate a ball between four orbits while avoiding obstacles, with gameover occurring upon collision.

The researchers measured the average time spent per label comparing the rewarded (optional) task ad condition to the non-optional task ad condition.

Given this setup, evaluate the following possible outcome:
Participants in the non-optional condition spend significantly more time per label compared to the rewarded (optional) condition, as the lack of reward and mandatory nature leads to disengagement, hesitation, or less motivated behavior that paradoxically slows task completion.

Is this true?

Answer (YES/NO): NO